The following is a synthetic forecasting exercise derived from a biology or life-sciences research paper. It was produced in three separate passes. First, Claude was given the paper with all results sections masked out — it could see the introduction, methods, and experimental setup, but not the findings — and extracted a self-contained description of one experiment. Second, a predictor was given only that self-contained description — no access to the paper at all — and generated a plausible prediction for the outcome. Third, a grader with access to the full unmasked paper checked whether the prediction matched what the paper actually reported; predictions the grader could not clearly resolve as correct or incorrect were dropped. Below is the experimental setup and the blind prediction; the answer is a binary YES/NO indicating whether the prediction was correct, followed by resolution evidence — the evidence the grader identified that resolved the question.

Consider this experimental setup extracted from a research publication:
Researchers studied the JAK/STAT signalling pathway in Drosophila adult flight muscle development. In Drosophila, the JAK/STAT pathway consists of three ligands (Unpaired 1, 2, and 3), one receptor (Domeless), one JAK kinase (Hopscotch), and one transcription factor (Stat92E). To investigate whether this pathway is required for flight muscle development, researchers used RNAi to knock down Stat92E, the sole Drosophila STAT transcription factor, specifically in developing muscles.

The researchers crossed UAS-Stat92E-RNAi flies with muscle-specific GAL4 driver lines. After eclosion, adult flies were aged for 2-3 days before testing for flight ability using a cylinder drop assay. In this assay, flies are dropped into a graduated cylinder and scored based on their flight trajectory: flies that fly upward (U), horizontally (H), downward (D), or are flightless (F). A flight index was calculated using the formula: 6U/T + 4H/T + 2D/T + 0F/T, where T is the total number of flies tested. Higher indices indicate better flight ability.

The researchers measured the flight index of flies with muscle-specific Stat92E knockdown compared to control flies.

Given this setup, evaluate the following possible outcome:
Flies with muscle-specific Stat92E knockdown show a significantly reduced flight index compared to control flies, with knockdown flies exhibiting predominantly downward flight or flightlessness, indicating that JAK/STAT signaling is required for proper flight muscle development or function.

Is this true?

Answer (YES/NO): YES